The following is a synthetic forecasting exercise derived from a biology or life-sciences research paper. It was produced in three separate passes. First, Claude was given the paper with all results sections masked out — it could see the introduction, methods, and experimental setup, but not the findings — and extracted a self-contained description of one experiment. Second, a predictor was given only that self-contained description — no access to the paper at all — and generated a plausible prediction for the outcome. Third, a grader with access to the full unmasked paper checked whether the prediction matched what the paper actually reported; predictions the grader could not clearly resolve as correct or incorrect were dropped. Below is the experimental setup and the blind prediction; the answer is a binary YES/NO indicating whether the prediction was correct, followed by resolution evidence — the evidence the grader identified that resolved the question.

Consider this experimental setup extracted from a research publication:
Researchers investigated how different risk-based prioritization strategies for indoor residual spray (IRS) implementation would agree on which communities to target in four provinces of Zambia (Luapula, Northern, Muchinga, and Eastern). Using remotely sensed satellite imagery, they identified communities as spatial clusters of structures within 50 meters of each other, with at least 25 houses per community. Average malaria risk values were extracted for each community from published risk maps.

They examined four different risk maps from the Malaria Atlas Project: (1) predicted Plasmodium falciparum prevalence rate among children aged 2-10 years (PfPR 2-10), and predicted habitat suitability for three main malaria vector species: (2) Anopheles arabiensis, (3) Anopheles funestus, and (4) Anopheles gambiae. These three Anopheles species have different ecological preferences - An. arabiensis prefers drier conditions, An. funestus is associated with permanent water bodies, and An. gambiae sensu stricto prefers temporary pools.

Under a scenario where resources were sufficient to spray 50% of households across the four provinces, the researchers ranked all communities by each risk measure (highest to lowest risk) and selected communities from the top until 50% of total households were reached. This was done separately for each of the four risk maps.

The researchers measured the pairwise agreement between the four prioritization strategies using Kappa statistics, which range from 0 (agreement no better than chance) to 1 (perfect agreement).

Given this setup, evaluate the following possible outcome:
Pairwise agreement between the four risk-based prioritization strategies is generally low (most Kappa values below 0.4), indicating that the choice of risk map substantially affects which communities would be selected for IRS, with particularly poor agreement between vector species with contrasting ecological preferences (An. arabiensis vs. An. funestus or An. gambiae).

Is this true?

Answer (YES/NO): NO